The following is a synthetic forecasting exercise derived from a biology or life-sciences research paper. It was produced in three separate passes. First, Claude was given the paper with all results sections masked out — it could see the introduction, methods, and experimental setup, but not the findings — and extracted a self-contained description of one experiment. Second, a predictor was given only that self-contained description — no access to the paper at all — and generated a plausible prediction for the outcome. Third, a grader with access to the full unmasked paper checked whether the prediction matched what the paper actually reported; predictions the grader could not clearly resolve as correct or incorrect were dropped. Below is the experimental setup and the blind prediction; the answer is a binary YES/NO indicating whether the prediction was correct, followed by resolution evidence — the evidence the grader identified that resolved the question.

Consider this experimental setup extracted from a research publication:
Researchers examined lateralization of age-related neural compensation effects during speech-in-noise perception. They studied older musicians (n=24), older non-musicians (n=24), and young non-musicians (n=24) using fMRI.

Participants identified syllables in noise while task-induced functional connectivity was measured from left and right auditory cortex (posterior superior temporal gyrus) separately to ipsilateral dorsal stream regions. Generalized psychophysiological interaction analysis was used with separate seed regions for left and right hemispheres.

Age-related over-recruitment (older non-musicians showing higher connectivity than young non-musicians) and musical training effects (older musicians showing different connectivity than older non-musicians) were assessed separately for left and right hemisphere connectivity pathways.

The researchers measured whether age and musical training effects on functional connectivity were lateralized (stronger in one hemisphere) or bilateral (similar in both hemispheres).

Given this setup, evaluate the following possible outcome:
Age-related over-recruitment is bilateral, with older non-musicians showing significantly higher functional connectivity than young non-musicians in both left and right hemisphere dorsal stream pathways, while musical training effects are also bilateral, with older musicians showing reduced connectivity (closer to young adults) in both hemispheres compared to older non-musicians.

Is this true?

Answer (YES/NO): NO